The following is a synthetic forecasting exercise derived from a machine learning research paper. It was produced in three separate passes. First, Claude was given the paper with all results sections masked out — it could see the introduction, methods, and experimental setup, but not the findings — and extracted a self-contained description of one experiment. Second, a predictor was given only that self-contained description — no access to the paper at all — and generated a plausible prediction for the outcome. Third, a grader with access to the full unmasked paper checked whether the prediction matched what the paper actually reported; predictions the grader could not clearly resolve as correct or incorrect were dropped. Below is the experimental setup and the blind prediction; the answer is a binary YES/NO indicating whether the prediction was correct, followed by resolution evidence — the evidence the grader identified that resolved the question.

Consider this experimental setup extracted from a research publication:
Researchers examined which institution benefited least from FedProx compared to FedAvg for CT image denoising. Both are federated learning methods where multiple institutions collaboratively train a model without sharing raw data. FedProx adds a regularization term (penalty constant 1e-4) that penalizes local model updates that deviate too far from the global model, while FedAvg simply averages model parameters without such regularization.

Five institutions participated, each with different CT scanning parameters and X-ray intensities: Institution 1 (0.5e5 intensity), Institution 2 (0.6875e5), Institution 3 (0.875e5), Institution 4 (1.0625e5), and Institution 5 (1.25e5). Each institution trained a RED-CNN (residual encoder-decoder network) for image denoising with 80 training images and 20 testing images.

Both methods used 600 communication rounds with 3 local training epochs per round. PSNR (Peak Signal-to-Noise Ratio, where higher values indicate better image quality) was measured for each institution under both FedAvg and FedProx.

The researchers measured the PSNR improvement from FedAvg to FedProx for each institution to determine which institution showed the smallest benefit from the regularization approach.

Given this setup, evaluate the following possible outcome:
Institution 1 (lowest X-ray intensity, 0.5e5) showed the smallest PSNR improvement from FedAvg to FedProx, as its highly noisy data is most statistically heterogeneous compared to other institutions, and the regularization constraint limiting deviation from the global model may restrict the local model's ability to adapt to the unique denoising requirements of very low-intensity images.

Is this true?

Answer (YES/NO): NO